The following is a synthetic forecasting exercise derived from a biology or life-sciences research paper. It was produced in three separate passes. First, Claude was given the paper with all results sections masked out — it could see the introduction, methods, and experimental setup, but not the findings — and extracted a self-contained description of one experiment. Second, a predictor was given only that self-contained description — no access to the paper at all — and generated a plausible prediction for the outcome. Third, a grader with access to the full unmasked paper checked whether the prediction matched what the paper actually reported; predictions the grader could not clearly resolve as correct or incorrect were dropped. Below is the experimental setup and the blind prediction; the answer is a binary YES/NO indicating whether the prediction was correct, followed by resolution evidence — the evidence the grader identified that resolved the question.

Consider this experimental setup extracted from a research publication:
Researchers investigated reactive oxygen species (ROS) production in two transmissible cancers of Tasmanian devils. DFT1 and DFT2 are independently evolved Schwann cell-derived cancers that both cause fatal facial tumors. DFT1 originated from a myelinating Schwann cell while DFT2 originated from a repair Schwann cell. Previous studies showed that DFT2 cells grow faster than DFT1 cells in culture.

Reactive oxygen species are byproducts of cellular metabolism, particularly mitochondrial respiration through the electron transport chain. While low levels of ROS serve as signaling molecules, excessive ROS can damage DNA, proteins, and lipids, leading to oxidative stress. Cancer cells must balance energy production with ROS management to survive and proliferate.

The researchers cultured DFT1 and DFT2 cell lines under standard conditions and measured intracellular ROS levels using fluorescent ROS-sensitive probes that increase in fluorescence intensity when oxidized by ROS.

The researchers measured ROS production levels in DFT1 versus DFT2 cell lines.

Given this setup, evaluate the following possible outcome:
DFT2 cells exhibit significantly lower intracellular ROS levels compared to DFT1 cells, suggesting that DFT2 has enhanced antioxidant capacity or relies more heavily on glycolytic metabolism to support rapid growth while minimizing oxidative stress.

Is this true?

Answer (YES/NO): NO